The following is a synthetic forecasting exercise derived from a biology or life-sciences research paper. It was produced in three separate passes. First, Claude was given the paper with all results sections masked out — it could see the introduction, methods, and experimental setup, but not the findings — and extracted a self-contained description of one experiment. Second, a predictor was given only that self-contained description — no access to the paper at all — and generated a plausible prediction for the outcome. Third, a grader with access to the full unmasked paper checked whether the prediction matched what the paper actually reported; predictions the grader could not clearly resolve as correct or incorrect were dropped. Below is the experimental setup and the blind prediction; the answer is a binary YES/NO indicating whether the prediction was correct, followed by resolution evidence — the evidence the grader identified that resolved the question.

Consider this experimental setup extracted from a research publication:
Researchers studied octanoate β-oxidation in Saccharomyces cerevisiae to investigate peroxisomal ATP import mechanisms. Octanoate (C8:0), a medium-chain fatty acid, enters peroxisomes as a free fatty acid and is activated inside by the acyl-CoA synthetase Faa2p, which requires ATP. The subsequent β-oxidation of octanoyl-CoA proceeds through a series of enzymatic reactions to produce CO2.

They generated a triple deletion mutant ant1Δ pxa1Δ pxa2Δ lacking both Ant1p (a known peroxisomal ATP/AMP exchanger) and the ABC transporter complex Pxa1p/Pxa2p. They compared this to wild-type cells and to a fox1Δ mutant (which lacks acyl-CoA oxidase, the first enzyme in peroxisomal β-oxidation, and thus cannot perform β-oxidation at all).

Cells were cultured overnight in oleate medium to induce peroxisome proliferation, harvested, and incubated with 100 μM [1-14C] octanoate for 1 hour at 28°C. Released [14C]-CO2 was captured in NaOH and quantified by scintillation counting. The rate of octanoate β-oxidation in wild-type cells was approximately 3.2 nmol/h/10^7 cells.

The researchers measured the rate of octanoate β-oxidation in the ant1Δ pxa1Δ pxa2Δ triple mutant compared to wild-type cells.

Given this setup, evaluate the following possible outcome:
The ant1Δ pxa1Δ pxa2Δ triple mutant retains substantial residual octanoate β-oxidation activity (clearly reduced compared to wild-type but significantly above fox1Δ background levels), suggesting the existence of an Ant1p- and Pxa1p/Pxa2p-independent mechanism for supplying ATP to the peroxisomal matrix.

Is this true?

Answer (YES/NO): YES